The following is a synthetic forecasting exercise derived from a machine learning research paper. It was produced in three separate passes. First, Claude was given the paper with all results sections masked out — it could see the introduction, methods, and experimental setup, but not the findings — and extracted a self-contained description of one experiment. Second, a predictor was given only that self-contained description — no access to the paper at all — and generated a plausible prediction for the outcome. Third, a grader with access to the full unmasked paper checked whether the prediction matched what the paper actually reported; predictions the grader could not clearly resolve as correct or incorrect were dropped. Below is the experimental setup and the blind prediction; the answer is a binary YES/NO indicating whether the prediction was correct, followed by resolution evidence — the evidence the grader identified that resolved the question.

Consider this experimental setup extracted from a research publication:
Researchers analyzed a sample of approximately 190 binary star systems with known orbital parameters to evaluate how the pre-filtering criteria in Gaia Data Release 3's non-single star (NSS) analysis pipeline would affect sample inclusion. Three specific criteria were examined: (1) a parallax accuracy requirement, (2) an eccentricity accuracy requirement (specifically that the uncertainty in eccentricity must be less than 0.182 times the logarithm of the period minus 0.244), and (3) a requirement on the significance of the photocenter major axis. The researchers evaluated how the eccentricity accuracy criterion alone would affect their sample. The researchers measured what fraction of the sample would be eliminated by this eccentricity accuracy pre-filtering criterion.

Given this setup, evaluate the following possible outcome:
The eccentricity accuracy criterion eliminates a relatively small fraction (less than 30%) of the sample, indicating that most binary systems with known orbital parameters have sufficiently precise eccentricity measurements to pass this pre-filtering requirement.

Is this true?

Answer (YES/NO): YES